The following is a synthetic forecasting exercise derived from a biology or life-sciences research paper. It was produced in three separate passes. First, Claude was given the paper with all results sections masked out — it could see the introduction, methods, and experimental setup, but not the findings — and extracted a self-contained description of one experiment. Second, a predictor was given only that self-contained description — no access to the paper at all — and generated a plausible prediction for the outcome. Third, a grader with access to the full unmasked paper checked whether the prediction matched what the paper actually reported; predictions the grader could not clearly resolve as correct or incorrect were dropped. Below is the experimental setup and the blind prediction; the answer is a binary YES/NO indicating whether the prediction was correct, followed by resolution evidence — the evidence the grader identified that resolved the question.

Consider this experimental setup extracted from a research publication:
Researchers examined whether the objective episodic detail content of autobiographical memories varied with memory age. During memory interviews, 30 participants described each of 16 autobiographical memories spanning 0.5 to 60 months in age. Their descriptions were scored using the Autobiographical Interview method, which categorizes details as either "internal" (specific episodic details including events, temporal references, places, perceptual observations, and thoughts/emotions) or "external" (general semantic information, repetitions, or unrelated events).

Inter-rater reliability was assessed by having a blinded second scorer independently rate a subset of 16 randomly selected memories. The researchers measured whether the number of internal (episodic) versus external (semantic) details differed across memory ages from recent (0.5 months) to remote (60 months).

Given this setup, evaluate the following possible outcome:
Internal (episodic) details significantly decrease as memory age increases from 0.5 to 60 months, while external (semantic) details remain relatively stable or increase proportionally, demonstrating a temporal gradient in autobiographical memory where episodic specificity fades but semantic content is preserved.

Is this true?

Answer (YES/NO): NO